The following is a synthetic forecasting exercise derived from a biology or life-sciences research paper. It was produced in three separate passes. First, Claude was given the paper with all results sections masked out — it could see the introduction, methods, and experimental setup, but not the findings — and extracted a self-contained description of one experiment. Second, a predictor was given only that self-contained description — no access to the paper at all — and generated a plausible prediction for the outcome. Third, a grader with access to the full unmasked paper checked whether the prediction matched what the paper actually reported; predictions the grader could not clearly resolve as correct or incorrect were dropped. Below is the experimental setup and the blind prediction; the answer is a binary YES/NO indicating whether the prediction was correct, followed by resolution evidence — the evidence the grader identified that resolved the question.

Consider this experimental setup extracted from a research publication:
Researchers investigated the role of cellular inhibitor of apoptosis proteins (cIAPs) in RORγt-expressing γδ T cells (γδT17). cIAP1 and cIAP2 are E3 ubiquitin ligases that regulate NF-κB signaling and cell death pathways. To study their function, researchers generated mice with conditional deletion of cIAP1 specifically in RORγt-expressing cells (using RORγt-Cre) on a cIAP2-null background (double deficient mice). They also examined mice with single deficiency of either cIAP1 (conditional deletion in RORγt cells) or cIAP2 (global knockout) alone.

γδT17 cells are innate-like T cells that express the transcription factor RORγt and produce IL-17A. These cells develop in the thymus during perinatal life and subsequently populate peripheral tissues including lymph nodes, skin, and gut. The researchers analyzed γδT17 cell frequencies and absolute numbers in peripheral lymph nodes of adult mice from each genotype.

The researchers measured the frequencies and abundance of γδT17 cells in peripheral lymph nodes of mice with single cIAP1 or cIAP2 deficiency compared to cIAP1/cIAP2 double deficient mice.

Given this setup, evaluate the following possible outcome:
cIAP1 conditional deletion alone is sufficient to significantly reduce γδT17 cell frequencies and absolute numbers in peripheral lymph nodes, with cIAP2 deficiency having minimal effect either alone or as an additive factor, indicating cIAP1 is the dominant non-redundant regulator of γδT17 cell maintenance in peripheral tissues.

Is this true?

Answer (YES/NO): NO